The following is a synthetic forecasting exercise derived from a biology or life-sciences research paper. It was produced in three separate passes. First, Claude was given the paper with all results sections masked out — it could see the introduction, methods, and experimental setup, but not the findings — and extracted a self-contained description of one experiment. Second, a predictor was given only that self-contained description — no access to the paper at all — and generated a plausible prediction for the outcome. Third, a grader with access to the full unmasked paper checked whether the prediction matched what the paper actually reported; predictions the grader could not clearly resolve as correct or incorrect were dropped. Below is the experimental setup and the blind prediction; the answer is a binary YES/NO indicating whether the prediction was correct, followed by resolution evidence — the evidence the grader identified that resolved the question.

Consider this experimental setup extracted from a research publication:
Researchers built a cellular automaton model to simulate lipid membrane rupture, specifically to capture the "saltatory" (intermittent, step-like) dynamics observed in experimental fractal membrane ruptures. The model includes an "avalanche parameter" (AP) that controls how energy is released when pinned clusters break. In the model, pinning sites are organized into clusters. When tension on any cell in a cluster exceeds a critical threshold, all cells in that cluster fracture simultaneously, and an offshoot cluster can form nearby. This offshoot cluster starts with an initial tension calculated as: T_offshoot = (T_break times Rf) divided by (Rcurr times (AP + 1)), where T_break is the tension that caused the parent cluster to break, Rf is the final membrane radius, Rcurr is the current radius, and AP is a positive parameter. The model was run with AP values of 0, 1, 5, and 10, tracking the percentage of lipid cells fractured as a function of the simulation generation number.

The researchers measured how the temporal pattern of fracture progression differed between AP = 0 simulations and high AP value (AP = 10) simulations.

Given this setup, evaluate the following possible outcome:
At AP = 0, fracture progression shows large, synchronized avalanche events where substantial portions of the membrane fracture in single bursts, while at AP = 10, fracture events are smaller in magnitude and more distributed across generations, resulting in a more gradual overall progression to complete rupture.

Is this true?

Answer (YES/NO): NO